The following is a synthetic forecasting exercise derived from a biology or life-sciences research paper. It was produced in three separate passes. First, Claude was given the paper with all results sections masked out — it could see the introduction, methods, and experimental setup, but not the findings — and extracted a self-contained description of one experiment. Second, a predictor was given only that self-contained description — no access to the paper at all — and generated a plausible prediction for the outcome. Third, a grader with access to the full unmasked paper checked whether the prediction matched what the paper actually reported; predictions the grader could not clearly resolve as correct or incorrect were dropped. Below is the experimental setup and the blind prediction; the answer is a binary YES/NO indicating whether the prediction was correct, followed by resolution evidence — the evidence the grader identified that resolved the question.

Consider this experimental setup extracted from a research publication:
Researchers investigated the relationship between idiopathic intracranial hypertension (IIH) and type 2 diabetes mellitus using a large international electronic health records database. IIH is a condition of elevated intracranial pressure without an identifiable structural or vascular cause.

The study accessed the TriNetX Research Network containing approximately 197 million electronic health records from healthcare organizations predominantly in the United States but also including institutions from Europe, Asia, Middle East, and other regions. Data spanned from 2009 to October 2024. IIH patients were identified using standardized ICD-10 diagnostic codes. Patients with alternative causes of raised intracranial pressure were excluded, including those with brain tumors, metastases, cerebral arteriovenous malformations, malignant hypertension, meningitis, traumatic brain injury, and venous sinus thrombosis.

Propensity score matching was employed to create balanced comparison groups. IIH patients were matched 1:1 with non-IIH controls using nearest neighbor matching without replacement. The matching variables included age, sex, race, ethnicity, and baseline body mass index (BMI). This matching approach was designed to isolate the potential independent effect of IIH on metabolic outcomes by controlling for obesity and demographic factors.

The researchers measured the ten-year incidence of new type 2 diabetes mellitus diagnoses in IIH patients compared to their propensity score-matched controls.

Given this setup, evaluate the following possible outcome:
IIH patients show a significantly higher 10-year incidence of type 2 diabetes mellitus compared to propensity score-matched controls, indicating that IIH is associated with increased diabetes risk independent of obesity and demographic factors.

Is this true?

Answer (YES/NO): YES